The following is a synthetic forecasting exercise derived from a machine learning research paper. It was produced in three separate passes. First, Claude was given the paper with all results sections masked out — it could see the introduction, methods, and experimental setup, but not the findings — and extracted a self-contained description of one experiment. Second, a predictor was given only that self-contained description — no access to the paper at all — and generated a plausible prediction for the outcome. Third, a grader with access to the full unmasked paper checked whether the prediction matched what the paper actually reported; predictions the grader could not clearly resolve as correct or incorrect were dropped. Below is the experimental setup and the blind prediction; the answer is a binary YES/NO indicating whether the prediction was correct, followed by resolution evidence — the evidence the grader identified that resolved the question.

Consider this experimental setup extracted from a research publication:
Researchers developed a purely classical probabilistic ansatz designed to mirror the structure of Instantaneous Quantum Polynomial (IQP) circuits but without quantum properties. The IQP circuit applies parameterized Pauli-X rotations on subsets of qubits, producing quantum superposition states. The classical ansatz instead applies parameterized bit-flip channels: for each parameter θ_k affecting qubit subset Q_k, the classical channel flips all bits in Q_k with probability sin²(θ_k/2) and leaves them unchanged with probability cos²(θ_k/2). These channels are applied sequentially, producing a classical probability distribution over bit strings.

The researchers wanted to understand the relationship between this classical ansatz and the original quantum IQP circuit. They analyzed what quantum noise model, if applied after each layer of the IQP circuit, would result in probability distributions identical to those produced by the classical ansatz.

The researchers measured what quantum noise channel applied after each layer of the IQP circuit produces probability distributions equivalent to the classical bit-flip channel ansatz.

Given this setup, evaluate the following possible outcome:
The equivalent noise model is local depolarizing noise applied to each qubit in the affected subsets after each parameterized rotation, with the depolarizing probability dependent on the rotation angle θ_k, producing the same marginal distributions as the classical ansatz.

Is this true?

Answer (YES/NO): NO